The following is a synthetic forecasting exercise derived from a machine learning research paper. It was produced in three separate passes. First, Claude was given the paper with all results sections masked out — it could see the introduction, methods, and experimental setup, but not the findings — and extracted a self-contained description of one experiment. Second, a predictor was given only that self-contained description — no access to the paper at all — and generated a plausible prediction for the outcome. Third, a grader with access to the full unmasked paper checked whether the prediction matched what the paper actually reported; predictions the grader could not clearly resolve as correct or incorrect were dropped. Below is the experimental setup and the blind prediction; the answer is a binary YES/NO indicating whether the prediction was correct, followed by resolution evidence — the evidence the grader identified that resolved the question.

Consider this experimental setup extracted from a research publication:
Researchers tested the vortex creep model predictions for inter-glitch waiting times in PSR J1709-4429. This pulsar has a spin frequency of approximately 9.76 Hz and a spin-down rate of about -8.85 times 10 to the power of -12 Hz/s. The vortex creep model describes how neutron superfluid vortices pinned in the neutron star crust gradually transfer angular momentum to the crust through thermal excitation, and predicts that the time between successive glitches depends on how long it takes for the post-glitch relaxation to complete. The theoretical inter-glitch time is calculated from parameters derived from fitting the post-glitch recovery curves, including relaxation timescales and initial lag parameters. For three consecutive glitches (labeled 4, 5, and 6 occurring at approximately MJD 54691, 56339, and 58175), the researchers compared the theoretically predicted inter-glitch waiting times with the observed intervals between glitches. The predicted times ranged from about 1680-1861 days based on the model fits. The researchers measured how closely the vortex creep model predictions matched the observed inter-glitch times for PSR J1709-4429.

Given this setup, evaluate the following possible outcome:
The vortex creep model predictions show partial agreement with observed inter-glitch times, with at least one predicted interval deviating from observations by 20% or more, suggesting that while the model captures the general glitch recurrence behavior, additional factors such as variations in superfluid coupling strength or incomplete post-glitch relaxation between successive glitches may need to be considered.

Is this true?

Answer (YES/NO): NO